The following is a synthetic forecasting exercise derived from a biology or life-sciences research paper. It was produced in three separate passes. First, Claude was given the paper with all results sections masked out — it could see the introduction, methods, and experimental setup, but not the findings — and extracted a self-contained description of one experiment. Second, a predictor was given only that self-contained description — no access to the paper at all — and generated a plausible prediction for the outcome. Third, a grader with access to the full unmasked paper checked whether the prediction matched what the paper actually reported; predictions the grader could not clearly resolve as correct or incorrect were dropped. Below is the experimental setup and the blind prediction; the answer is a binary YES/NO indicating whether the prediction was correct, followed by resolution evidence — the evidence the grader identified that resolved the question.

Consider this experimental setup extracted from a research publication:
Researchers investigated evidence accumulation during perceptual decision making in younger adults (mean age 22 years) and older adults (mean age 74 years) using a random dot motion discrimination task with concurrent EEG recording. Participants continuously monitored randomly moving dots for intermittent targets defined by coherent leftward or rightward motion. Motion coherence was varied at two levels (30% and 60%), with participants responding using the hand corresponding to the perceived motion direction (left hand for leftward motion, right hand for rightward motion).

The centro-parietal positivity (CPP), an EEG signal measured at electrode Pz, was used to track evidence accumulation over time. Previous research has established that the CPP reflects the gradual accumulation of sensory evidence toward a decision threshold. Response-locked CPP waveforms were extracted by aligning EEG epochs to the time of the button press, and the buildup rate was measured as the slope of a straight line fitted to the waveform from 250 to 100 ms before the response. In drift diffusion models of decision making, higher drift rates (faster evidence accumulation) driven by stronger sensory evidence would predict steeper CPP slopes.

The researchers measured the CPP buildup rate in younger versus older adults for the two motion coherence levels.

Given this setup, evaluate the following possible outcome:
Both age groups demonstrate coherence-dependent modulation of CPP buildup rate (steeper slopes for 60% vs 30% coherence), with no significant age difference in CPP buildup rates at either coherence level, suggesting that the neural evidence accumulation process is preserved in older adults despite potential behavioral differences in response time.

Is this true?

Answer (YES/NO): NO